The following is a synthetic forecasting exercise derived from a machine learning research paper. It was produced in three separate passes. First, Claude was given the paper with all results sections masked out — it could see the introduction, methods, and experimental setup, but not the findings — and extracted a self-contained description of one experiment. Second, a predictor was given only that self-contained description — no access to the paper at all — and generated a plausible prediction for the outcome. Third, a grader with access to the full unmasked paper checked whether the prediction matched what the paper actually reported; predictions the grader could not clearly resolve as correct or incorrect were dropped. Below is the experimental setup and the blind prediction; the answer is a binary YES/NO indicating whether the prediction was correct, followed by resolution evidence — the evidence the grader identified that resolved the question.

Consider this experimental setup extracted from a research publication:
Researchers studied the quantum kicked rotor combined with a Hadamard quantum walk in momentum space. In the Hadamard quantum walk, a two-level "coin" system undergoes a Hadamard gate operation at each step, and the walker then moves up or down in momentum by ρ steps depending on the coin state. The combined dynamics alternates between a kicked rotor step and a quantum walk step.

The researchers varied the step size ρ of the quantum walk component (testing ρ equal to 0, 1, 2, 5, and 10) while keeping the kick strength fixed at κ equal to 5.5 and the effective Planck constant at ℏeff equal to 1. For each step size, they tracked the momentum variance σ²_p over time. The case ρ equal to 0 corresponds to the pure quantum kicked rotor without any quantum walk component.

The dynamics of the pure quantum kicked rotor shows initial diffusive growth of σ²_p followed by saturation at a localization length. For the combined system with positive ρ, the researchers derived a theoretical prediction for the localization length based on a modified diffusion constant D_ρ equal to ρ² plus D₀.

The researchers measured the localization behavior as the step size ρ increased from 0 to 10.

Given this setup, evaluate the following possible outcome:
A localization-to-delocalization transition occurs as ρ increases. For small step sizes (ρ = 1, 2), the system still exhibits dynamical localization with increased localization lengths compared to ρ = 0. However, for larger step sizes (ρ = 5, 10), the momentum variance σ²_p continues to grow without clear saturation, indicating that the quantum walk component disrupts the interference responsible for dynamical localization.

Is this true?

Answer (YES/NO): NO